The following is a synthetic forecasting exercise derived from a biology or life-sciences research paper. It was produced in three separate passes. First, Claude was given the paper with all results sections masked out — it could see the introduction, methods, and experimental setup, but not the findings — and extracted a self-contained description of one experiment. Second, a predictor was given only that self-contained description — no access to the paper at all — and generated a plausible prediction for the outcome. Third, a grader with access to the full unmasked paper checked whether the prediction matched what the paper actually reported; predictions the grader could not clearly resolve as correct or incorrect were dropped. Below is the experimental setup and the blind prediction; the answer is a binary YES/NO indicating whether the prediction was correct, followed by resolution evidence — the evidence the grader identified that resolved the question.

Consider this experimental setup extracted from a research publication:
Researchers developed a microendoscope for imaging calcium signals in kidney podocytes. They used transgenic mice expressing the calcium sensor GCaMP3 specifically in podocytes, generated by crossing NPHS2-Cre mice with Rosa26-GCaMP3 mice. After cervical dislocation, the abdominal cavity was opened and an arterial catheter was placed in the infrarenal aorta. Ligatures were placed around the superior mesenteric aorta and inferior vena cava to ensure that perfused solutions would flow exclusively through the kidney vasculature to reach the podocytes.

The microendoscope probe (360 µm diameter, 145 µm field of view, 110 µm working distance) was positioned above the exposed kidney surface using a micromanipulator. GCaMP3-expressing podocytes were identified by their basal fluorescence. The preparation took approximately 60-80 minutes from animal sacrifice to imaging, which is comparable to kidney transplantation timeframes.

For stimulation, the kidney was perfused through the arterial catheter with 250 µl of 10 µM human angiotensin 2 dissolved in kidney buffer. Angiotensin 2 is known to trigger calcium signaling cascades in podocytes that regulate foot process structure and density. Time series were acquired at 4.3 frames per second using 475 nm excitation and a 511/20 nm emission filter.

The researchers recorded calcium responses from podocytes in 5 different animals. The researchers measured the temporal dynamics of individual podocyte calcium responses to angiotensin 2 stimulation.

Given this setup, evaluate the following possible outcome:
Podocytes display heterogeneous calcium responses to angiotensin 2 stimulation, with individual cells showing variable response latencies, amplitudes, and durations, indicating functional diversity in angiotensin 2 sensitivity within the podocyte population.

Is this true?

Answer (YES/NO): YES